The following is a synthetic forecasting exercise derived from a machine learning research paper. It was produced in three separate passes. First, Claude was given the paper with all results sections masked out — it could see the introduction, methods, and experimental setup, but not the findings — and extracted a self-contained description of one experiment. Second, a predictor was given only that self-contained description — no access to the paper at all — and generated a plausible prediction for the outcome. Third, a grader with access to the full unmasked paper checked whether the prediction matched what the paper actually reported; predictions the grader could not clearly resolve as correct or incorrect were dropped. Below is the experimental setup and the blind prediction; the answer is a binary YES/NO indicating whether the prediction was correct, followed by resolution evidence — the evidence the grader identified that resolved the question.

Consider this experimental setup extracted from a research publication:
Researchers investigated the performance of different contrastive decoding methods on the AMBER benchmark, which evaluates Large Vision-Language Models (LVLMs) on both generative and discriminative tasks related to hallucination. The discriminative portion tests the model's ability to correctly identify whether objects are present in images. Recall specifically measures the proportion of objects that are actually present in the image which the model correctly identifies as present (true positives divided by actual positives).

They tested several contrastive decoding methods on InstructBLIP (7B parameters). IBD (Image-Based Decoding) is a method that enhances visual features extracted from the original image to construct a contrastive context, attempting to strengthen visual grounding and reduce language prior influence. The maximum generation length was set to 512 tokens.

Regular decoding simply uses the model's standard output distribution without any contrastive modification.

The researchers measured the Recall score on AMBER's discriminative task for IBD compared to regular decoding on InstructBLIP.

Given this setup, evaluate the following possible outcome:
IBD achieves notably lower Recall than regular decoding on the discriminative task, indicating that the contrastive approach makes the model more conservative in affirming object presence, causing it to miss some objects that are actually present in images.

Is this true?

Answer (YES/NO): YES